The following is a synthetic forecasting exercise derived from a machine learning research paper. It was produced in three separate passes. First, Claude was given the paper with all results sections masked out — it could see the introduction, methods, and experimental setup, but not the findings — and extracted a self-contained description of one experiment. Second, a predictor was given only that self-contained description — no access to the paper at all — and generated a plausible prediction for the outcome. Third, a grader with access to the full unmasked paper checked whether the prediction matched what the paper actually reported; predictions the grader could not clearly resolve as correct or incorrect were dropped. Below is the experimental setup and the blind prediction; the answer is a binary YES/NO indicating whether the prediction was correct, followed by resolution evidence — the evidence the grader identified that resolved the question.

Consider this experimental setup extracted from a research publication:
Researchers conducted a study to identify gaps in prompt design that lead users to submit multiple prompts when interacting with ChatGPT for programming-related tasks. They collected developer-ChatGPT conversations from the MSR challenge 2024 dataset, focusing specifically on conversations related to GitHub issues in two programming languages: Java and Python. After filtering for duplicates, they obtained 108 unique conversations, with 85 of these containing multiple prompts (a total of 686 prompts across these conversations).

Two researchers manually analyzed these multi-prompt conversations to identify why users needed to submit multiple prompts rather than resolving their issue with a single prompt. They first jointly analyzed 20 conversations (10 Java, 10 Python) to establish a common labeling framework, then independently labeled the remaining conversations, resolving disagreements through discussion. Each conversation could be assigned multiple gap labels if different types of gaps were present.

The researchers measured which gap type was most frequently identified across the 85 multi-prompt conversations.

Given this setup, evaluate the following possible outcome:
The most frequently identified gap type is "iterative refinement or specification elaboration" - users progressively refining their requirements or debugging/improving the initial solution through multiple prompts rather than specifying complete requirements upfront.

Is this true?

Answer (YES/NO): NO